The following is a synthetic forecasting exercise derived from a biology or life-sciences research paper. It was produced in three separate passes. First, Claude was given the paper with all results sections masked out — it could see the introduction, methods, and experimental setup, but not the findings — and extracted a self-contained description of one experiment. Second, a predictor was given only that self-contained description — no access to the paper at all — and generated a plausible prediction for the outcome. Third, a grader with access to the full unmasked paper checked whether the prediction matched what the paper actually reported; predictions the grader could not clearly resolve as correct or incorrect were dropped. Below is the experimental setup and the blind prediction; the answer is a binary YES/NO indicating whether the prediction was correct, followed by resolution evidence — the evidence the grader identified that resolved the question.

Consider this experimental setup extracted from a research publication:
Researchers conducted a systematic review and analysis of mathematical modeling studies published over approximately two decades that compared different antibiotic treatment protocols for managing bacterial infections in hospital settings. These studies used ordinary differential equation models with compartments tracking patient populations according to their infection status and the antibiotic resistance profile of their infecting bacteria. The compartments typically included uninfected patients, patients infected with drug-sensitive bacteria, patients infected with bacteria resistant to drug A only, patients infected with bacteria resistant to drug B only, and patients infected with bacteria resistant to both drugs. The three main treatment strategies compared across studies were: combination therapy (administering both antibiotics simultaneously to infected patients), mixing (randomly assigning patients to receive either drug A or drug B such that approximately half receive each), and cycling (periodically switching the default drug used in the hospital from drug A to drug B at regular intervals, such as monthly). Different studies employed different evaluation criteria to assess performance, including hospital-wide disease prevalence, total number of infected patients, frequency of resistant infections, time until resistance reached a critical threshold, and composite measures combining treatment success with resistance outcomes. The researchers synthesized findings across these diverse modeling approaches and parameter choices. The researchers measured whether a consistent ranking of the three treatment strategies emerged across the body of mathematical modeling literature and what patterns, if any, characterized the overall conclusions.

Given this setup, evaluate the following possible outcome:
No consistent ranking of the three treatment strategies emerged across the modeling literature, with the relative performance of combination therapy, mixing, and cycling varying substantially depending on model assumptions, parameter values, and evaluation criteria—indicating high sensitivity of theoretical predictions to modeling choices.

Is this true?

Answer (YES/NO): YES